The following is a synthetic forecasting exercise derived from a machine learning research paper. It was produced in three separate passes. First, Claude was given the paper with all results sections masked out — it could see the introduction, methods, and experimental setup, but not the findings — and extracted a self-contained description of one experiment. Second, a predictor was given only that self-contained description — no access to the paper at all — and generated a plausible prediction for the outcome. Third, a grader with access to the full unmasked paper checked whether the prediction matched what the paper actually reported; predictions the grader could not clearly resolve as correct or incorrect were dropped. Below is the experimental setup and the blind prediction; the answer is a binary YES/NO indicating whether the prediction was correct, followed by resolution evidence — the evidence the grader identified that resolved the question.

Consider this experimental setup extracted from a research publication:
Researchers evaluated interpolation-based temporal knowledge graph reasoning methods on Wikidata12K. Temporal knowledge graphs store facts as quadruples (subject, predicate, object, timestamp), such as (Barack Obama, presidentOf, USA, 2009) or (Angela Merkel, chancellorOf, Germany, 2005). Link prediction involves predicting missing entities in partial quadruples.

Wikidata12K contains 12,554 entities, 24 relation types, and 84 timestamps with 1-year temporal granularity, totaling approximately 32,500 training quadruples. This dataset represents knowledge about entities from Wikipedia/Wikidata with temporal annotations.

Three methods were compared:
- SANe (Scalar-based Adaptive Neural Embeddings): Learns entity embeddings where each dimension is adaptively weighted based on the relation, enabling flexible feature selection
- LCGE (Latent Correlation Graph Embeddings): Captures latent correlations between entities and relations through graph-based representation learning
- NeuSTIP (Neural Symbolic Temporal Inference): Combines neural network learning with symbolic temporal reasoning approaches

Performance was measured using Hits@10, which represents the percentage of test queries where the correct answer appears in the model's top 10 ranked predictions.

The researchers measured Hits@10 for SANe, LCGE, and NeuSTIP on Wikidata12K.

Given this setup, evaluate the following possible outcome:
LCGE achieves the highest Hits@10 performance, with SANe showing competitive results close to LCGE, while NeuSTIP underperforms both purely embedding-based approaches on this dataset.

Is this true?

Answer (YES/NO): YES